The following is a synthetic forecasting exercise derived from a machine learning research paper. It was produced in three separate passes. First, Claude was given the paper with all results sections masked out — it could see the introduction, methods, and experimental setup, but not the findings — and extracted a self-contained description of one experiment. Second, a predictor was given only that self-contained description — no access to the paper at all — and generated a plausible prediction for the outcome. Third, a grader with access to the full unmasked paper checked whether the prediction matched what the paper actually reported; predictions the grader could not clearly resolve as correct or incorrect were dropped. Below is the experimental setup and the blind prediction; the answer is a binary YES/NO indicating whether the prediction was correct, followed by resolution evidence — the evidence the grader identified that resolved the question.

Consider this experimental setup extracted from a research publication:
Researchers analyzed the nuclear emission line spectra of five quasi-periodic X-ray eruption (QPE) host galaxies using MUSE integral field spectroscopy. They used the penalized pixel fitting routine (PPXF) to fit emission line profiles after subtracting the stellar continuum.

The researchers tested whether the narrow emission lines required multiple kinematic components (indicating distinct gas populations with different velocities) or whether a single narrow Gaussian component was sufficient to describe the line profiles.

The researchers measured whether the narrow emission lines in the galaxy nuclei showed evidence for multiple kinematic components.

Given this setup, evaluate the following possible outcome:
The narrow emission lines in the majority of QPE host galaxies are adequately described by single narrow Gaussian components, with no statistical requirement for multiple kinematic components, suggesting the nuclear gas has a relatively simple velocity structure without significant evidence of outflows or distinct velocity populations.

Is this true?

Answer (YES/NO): YES